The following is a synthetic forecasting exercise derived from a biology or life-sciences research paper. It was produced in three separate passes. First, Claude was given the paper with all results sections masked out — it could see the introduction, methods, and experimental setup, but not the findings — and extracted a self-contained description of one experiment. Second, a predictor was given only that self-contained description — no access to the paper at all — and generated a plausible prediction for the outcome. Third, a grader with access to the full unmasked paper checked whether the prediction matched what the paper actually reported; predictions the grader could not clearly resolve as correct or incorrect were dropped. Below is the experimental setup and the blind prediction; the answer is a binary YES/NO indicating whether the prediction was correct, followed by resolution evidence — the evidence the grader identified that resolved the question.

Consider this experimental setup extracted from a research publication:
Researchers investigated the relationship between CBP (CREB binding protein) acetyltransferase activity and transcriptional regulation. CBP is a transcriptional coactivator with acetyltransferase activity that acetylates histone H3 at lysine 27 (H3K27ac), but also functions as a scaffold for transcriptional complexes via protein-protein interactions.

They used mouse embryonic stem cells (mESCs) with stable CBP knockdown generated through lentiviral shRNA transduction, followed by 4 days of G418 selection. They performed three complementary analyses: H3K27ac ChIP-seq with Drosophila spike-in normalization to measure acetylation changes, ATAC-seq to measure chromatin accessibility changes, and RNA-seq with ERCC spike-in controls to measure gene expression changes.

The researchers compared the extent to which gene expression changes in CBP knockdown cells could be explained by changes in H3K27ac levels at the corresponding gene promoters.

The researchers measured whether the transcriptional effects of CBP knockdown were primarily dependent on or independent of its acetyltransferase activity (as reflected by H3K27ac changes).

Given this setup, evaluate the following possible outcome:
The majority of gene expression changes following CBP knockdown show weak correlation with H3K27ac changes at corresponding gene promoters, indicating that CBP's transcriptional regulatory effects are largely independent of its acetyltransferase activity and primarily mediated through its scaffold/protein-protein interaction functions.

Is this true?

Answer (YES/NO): YES